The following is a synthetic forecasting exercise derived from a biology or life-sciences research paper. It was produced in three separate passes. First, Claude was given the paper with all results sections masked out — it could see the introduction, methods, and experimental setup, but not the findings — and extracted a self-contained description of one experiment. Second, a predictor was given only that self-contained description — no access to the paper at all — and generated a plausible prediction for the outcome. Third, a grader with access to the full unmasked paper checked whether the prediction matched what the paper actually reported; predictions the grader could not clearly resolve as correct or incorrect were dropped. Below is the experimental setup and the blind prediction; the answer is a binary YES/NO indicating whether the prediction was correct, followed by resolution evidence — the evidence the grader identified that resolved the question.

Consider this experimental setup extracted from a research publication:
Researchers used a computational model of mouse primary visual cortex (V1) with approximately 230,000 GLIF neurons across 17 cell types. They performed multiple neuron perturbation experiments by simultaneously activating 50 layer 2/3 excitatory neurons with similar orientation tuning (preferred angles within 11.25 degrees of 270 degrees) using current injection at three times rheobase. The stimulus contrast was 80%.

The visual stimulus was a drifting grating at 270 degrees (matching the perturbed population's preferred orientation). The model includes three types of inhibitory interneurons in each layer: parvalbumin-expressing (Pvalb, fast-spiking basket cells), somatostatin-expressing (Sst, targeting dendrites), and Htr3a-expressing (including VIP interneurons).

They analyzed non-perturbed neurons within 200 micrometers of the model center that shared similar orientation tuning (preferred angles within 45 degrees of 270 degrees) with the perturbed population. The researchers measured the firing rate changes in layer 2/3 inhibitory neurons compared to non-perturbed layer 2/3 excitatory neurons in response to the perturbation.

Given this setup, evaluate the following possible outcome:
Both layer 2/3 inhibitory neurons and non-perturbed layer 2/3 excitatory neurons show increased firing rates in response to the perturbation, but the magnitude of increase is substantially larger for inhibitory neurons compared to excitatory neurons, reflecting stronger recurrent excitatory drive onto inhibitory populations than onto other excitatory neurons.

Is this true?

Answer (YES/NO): NO